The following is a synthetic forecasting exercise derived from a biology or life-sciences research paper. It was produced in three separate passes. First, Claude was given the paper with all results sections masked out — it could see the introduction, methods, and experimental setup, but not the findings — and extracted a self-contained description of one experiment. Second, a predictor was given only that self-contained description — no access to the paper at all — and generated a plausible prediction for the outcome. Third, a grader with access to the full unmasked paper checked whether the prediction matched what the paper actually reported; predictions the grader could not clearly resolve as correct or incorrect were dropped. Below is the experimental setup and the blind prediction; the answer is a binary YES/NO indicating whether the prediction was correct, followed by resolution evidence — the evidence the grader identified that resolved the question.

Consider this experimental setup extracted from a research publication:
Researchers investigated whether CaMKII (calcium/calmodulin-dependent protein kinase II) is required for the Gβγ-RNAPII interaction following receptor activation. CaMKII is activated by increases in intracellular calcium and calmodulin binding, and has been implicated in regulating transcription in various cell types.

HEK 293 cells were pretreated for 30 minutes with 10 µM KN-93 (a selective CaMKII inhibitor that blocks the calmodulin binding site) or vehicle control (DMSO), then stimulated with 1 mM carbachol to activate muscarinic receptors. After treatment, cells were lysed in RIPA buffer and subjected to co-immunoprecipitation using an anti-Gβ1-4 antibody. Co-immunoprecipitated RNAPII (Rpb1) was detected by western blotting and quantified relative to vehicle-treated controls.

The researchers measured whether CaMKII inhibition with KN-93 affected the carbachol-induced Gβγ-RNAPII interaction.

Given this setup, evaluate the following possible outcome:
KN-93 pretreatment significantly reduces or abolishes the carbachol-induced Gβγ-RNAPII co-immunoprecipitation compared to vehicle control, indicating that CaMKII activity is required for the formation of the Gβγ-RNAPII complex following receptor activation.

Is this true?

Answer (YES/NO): NO